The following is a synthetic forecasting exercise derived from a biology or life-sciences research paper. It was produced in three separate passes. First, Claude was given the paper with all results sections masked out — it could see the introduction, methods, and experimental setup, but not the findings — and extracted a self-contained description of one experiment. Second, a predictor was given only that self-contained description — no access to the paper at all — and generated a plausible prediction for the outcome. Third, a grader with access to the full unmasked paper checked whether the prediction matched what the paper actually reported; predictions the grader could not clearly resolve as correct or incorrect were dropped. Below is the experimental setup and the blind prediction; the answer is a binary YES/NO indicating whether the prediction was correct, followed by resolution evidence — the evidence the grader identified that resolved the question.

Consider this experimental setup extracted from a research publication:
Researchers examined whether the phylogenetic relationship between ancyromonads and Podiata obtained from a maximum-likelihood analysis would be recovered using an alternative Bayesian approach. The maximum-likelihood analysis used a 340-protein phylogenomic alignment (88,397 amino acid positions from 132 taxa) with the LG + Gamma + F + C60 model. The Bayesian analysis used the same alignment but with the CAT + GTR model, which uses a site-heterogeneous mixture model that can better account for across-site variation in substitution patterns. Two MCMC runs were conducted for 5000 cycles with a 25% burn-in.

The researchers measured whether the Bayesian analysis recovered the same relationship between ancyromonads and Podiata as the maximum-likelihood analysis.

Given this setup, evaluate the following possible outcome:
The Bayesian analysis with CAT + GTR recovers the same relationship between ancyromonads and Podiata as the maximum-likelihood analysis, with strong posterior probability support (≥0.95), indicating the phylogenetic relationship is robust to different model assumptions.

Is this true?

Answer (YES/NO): NO